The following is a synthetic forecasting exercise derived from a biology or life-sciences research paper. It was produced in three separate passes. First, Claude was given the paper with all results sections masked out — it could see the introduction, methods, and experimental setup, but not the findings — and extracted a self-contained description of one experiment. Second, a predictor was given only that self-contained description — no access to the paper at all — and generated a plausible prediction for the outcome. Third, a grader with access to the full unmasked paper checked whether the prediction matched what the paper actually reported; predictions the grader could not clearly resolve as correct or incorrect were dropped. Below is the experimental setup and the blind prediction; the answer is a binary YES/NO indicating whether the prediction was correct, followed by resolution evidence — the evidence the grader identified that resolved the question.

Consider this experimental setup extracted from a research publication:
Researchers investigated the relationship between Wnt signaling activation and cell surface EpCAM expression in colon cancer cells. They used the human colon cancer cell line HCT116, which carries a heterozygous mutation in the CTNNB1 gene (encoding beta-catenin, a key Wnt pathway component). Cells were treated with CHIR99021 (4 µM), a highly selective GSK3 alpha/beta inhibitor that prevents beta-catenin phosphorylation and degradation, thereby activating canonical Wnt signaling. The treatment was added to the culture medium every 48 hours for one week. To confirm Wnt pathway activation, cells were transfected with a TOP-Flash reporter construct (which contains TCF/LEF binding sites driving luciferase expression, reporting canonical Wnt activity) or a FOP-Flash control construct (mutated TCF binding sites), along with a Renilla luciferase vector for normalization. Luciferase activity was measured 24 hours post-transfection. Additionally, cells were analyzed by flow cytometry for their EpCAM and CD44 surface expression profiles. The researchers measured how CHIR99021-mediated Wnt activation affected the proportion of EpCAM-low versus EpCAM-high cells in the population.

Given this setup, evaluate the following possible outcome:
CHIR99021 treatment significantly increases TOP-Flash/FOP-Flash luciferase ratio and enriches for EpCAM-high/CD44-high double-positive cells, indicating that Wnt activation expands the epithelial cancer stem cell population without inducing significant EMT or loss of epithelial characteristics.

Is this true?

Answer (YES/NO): NO